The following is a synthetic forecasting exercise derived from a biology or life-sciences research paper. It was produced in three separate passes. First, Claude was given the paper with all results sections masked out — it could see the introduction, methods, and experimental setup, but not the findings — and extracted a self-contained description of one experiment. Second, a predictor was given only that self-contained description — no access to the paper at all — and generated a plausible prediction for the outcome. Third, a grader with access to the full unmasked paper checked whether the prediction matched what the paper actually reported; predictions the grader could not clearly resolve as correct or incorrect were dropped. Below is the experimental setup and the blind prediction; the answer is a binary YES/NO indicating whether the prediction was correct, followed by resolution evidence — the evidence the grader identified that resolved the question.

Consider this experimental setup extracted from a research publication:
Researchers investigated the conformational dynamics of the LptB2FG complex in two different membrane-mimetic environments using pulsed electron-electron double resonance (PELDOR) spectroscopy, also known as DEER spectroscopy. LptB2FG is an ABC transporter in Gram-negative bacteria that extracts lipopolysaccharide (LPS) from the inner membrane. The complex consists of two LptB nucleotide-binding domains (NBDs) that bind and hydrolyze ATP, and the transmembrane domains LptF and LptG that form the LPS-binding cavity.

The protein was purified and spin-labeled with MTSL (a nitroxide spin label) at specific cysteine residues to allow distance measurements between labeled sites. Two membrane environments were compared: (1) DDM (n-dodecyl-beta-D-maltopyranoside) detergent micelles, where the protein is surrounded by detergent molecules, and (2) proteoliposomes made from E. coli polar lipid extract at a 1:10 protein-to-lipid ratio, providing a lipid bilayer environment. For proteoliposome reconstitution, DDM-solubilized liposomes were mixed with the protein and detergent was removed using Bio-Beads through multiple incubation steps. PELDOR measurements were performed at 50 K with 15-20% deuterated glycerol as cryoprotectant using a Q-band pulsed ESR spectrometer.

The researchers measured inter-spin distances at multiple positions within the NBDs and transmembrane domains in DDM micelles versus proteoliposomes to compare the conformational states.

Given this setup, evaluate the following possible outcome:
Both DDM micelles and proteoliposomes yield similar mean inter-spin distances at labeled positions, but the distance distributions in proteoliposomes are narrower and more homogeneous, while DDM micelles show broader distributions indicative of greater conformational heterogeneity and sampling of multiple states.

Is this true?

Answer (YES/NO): NO